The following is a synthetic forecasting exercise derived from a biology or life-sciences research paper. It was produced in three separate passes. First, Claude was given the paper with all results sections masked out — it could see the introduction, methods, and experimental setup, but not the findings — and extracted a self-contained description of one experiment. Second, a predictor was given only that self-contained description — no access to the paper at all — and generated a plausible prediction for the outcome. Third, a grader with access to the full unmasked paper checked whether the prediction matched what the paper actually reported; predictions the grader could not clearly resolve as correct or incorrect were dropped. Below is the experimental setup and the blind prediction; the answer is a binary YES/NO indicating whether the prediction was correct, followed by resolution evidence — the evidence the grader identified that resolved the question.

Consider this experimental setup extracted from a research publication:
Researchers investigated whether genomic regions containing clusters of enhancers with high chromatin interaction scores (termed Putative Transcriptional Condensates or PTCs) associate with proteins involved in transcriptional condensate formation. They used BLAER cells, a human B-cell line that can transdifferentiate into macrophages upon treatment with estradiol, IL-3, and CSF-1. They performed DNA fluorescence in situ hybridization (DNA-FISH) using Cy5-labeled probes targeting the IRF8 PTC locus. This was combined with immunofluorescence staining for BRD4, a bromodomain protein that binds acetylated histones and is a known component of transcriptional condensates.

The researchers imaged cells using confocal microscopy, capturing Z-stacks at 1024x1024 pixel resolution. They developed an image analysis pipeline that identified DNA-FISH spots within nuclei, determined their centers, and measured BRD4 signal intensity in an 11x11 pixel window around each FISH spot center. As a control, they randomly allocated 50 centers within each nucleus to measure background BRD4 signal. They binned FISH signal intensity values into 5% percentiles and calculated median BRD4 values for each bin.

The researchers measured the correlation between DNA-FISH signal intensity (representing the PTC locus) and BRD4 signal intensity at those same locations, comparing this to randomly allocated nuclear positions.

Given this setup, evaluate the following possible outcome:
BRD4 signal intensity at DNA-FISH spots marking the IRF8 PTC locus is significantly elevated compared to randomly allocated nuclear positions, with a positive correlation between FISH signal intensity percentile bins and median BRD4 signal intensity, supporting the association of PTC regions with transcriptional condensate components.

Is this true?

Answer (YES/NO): YES